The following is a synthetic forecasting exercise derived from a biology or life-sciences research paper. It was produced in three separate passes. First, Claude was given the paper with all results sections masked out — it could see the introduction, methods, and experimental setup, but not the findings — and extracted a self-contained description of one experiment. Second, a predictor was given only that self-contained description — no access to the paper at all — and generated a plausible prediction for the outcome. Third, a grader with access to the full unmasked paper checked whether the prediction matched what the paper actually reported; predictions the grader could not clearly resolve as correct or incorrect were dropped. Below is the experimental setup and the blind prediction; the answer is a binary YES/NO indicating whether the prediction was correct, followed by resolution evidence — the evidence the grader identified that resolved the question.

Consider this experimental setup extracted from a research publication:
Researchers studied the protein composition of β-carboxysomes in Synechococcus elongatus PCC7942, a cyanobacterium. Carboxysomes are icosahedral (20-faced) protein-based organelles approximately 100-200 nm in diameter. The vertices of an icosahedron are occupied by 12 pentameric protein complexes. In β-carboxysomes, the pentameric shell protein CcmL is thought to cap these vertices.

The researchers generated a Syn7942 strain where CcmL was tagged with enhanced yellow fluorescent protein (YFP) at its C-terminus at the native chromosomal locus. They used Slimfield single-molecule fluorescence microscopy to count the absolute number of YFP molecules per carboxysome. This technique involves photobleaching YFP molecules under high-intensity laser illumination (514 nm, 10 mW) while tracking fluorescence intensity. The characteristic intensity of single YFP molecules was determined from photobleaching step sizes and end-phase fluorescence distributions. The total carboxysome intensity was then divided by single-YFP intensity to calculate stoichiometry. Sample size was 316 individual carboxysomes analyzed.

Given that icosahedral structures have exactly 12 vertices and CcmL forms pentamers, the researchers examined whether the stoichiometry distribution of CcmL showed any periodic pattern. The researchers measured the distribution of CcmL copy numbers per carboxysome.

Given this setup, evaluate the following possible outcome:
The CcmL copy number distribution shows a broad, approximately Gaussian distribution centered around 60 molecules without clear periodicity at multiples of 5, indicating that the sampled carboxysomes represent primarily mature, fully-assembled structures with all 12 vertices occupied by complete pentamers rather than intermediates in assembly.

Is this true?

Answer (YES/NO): NO